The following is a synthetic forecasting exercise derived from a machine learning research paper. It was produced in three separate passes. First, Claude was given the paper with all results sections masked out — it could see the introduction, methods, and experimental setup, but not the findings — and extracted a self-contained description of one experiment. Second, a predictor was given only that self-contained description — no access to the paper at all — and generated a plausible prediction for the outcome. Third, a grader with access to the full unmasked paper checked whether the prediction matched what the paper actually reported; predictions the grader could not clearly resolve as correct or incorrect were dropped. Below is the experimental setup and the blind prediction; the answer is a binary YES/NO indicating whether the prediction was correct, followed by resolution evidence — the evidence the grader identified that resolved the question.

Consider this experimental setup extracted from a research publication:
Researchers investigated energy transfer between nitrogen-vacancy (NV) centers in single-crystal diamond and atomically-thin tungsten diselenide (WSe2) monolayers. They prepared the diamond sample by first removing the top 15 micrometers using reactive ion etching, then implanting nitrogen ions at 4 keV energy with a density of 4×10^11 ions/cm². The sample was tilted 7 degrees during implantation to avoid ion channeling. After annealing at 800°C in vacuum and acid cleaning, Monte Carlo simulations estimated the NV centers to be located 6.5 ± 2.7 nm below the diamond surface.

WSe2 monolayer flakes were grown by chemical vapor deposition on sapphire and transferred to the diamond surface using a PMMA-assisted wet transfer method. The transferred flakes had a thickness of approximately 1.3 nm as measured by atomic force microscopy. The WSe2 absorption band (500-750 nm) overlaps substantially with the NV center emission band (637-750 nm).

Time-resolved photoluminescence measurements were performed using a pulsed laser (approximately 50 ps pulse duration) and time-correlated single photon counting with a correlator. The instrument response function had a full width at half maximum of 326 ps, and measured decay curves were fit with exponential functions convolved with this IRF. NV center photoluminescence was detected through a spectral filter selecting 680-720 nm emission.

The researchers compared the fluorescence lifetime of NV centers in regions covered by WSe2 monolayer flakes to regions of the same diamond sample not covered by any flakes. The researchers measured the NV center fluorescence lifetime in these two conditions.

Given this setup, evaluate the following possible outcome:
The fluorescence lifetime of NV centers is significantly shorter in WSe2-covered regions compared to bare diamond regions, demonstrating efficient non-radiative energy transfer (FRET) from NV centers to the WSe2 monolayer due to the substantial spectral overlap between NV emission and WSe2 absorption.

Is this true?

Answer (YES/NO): YES